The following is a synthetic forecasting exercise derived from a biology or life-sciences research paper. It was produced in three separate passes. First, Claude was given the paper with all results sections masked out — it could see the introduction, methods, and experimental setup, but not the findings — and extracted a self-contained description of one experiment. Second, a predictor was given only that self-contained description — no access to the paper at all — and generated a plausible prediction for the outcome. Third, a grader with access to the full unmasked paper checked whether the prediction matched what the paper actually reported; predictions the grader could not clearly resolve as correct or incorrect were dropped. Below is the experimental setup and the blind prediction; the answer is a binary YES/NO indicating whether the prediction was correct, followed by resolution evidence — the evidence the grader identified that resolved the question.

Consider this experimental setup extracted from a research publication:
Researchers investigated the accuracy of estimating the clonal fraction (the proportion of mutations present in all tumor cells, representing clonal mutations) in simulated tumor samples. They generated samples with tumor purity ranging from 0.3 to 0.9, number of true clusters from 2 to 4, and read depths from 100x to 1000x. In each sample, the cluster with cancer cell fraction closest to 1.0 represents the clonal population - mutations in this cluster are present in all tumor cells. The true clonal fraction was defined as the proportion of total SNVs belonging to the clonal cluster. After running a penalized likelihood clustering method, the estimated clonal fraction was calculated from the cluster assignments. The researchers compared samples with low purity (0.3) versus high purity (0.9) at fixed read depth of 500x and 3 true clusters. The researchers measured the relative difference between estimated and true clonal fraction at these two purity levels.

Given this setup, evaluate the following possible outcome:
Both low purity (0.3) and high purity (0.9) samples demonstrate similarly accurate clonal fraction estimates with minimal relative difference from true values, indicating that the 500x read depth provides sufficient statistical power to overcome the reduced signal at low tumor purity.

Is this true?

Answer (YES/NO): NO